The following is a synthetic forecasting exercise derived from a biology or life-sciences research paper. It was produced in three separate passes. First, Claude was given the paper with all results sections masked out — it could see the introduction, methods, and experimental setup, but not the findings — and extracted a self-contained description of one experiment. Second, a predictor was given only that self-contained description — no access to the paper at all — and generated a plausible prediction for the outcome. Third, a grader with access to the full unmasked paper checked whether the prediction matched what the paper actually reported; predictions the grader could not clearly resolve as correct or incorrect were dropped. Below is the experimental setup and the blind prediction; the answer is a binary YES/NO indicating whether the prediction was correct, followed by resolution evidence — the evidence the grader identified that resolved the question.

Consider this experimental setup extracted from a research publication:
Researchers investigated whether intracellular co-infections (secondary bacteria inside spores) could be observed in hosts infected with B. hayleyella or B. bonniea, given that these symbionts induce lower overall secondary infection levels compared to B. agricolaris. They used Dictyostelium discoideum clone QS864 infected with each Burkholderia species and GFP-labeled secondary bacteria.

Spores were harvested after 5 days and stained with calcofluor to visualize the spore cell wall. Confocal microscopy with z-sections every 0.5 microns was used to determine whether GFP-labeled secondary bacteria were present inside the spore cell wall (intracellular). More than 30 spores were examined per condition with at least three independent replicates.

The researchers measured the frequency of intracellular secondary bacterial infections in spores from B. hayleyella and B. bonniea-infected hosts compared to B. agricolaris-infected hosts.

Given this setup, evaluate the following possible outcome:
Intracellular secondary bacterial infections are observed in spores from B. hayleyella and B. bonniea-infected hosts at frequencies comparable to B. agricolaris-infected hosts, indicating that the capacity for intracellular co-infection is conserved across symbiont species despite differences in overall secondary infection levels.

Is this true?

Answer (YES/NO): NO